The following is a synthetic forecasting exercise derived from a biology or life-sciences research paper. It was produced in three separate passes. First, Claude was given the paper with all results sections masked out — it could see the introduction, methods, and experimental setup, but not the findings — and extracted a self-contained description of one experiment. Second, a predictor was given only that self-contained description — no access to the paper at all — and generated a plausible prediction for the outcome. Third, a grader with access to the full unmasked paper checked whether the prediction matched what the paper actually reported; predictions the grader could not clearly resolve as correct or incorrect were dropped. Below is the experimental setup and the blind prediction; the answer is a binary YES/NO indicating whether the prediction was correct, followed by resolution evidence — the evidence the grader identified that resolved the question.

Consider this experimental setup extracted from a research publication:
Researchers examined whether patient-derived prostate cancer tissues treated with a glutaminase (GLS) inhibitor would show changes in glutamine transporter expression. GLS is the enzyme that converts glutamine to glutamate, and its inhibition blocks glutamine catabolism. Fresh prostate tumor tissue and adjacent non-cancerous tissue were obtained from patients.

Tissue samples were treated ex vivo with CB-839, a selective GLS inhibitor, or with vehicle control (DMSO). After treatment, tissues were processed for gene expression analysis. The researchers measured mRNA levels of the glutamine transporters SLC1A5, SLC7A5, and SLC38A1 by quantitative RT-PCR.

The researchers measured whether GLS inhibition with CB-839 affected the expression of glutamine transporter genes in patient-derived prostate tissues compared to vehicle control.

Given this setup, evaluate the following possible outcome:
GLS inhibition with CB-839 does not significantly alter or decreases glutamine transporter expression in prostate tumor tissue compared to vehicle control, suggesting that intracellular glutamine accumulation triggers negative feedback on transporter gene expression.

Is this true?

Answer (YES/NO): NO